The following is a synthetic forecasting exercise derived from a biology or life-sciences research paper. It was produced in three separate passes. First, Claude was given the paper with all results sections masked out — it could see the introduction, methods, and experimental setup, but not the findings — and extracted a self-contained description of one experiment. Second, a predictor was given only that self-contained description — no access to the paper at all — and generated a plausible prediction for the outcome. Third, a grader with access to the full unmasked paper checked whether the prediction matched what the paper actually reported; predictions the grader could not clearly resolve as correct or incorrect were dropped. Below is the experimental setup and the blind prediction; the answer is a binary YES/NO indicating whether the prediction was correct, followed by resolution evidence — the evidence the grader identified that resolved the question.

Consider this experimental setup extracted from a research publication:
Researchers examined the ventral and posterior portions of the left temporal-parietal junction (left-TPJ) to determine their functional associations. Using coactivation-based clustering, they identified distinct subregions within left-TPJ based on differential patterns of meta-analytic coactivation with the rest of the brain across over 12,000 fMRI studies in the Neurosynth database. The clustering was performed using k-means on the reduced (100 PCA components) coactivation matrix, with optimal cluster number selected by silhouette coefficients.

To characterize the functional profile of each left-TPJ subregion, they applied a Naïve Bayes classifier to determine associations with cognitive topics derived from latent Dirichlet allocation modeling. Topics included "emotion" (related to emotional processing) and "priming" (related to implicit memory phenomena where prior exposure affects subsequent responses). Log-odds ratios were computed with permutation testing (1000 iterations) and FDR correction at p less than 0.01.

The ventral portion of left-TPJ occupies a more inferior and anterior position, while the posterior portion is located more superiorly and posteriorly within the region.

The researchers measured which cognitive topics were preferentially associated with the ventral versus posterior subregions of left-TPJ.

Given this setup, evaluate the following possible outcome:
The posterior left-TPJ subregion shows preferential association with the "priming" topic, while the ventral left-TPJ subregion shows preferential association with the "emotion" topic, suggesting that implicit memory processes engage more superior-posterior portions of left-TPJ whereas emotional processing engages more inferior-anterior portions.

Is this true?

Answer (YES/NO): YES